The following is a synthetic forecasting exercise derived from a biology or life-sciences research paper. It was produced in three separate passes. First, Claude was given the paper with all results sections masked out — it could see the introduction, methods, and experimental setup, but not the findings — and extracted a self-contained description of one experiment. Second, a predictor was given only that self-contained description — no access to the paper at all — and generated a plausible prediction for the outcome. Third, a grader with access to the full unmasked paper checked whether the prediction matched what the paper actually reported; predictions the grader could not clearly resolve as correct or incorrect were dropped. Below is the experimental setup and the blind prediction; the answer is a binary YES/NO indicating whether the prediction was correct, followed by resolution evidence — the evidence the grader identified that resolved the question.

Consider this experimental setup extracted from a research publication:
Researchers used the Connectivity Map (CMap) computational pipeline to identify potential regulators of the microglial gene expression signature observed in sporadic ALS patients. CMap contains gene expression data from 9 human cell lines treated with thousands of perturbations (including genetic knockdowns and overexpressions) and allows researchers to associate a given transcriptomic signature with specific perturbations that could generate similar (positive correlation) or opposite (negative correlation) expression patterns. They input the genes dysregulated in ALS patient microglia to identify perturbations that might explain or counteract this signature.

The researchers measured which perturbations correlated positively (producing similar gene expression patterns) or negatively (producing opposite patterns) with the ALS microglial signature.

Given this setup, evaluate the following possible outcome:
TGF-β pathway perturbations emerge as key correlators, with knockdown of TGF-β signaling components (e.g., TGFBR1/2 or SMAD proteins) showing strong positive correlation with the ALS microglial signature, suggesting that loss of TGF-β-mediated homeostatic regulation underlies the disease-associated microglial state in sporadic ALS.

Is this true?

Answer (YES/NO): NO